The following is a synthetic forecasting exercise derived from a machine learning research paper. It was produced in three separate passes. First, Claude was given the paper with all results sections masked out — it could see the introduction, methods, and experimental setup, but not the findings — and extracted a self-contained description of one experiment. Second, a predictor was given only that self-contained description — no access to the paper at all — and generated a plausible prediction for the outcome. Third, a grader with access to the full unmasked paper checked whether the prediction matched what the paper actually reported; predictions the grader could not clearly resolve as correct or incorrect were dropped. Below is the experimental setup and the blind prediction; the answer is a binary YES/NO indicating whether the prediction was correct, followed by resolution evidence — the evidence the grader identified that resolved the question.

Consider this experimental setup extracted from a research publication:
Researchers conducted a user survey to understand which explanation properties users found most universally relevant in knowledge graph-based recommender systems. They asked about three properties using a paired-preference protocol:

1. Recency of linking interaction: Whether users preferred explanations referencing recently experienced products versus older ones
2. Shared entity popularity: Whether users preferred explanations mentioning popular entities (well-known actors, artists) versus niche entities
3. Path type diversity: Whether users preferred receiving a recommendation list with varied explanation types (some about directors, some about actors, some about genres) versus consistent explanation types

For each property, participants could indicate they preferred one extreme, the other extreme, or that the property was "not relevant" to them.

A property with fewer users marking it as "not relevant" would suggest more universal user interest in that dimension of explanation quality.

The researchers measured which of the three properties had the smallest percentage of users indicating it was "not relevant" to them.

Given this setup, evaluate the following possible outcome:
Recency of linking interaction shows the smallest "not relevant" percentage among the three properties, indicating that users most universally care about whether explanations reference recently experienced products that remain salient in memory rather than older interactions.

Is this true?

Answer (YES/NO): NO